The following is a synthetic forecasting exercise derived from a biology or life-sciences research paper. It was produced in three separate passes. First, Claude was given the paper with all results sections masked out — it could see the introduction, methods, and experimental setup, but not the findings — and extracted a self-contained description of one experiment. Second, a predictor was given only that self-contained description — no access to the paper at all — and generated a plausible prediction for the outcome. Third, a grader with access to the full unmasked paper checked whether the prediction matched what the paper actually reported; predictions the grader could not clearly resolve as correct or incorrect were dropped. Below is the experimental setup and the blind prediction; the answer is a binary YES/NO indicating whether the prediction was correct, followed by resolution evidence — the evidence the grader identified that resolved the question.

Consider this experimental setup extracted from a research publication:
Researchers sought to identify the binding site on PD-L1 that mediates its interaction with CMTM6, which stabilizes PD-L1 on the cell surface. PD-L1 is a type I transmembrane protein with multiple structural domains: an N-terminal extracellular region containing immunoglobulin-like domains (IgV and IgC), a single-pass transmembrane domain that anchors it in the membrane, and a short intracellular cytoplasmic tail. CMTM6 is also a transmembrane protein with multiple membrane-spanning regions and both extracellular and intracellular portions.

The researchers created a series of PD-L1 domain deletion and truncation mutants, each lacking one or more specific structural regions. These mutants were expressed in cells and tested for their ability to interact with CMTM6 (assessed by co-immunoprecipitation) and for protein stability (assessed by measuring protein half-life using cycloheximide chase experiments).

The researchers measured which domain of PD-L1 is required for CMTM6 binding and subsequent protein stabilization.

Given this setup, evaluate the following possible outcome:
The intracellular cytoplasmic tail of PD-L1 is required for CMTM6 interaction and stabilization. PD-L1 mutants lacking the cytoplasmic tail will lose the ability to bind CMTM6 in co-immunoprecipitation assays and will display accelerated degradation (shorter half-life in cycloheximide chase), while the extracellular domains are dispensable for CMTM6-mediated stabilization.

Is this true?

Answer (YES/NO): NO